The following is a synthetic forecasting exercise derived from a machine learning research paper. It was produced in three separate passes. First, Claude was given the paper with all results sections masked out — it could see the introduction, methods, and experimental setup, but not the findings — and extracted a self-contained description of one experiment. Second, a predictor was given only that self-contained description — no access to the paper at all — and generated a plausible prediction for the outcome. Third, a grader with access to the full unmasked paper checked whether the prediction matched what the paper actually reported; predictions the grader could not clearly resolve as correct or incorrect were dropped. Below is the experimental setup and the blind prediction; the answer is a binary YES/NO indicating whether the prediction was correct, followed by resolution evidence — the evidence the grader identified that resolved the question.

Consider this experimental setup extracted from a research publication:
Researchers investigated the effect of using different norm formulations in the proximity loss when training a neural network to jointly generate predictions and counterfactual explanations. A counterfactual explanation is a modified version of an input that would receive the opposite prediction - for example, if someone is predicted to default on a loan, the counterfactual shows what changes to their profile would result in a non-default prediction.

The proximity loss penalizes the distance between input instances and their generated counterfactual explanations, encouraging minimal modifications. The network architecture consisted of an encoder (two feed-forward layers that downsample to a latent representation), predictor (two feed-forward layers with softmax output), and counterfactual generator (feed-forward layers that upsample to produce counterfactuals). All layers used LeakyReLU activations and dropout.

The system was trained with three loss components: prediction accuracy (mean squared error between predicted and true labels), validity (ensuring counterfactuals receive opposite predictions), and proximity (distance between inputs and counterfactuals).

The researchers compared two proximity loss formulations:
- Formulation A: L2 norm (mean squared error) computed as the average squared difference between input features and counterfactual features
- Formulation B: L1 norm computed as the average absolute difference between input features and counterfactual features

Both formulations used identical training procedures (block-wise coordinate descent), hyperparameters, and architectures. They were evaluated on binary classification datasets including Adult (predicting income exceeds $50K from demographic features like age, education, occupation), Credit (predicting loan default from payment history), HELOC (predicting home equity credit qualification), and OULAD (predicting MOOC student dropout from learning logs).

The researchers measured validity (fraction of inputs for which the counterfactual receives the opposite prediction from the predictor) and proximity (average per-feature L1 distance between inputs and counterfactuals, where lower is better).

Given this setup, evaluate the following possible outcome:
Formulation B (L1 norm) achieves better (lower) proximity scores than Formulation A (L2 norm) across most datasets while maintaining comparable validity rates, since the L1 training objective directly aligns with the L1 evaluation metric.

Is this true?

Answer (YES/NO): NO